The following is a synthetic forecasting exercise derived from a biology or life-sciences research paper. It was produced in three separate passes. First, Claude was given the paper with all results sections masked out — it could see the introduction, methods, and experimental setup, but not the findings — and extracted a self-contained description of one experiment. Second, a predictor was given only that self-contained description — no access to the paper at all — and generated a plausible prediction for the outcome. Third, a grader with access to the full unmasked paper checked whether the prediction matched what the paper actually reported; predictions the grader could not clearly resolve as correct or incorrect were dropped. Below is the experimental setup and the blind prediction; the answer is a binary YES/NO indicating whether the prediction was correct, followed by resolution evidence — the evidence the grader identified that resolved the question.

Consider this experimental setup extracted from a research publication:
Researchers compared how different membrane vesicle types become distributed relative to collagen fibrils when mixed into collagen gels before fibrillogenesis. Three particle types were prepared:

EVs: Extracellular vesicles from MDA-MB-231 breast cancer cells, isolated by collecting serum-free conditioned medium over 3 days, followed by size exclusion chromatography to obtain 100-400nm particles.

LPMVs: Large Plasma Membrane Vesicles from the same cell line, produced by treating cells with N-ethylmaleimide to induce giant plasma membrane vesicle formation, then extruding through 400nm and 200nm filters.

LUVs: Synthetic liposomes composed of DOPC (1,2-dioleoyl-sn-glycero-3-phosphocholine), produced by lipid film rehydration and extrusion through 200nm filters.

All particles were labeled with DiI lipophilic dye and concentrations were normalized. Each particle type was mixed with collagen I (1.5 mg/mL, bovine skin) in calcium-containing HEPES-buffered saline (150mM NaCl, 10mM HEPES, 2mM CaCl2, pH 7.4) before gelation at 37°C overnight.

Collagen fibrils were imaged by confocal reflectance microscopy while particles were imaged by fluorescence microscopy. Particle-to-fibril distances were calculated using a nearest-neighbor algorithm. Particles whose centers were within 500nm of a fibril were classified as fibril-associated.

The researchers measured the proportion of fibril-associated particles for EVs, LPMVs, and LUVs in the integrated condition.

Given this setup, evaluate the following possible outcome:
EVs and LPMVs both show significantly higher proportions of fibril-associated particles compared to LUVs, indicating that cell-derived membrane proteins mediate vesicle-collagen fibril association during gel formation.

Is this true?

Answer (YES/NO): NO